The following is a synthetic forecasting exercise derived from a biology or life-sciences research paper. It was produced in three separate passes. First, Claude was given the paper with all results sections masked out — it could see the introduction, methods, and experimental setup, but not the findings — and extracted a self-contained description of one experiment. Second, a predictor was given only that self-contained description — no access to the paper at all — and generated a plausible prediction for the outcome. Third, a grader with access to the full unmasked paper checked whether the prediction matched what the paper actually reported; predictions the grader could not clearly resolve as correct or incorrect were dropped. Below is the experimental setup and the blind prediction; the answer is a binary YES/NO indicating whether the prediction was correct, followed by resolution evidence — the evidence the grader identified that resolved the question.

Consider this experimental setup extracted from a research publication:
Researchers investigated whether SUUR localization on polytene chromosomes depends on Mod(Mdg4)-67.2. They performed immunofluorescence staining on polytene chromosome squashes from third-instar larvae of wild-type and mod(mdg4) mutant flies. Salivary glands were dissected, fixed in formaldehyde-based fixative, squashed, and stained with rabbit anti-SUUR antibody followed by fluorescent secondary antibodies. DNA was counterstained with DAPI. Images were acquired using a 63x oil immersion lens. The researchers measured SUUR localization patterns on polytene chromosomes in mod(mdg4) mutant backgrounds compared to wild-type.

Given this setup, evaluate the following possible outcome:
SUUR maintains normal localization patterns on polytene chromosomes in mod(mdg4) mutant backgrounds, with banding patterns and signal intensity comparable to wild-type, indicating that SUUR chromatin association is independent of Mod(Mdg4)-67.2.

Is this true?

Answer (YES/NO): NO